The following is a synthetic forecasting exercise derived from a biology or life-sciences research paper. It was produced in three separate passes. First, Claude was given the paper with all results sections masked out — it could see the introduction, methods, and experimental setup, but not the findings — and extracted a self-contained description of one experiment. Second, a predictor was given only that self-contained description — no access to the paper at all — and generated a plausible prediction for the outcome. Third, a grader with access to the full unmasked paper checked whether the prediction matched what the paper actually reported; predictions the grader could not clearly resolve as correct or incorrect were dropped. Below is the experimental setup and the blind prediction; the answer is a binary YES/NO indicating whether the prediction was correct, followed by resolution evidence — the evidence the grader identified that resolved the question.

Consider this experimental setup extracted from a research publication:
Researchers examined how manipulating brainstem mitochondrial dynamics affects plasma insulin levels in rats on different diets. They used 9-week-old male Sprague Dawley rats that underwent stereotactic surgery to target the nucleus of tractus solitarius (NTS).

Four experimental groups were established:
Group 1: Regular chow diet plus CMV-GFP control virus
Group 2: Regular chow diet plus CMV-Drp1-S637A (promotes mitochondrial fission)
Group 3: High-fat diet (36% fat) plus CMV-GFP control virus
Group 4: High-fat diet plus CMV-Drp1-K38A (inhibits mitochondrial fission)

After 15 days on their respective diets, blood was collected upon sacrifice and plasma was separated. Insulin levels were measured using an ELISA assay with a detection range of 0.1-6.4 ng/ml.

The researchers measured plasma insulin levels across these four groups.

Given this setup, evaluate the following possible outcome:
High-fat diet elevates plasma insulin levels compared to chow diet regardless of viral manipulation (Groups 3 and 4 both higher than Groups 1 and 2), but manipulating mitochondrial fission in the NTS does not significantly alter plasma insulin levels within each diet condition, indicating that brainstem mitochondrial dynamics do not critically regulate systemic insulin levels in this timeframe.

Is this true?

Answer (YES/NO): NO